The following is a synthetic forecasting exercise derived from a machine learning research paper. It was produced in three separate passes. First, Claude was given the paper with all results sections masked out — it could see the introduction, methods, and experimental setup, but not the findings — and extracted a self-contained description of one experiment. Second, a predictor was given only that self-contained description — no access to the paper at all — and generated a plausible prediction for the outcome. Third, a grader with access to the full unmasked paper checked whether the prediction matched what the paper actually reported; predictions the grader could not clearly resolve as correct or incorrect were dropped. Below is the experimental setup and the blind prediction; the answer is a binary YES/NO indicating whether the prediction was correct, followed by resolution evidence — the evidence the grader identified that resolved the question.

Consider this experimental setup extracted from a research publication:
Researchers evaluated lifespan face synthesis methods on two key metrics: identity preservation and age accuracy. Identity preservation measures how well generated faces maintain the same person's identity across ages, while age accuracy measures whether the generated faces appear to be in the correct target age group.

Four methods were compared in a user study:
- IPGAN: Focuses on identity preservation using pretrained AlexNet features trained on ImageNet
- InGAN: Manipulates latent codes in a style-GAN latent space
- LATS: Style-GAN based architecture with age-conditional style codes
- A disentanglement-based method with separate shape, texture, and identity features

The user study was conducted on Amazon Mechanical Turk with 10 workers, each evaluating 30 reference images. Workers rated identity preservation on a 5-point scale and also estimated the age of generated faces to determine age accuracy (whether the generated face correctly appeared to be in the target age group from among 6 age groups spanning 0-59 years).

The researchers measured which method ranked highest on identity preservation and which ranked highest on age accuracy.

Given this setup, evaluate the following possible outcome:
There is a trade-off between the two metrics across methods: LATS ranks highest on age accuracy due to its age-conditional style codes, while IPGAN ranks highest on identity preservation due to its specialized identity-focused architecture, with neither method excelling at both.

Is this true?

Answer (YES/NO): NO